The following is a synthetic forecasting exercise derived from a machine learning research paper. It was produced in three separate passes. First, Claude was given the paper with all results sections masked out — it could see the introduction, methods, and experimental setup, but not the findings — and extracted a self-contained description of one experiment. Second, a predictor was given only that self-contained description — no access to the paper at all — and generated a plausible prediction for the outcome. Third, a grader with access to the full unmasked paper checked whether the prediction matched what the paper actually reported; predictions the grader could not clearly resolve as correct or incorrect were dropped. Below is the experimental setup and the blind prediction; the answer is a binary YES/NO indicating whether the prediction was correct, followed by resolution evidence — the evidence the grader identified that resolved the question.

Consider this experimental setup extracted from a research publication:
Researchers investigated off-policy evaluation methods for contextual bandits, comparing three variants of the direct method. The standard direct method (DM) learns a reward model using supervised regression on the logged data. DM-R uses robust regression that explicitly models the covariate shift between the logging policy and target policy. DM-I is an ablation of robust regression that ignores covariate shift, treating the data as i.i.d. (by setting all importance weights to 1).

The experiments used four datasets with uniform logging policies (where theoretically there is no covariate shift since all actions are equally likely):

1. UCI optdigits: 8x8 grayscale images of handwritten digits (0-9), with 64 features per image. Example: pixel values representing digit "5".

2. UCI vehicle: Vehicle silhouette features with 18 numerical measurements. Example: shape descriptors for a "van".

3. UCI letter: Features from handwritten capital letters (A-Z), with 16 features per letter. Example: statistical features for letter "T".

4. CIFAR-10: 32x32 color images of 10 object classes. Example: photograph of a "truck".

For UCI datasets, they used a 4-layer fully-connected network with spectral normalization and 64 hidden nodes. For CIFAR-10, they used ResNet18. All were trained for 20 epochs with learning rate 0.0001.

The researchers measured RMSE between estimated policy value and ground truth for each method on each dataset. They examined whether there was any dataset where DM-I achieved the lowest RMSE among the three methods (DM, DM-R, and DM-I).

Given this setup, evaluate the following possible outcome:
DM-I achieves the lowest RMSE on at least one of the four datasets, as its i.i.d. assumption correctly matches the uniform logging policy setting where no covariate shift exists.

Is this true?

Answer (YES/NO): YES